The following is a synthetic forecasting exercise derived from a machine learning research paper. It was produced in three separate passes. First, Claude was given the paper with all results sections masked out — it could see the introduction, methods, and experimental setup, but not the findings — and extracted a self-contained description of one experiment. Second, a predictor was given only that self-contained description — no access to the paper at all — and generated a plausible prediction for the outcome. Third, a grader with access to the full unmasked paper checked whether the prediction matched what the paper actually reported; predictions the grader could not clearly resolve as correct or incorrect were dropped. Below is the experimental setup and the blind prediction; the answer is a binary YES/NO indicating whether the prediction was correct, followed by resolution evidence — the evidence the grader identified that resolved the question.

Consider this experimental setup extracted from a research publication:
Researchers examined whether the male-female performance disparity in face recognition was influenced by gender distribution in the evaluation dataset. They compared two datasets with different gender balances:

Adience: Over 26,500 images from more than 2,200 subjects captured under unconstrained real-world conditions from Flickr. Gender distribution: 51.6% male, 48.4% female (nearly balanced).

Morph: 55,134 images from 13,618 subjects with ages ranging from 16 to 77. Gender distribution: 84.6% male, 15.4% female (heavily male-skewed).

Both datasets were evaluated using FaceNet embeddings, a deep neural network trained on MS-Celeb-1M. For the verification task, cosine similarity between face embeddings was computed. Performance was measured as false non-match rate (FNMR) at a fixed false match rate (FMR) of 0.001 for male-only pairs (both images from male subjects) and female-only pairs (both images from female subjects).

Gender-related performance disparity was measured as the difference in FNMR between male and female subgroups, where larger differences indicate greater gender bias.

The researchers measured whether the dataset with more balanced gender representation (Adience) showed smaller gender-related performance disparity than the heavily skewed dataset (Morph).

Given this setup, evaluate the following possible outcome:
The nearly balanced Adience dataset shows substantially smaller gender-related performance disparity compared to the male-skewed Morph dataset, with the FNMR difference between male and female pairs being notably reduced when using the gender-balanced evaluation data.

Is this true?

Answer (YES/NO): NO